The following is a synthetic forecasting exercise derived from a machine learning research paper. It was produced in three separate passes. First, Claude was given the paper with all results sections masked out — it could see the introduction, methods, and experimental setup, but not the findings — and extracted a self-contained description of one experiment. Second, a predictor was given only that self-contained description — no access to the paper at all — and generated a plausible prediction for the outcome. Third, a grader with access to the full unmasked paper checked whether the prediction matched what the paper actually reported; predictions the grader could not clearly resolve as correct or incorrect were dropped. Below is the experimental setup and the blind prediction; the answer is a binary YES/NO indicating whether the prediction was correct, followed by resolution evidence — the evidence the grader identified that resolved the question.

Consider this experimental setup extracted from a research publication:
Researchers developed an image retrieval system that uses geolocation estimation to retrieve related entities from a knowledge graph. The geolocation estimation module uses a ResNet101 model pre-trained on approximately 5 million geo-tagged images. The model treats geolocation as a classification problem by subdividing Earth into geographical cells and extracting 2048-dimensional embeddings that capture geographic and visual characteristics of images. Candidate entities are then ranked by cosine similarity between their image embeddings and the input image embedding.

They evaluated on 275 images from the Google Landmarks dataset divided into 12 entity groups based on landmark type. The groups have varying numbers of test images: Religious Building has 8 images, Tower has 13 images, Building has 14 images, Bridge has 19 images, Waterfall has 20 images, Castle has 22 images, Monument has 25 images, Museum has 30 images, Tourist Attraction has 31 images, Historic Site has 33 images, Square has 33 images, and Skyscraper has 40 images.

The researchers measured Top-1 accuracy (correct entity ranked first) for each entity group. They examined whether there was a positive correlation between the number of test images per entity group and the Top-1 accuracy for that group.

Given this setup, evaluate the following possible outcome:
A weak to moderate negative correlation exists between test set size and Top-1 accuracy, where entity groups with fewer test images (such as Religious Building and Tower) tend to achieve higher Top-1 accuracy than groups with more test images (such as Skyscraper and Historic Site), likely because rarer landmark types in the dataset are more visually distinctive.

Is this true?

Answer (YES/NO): NO